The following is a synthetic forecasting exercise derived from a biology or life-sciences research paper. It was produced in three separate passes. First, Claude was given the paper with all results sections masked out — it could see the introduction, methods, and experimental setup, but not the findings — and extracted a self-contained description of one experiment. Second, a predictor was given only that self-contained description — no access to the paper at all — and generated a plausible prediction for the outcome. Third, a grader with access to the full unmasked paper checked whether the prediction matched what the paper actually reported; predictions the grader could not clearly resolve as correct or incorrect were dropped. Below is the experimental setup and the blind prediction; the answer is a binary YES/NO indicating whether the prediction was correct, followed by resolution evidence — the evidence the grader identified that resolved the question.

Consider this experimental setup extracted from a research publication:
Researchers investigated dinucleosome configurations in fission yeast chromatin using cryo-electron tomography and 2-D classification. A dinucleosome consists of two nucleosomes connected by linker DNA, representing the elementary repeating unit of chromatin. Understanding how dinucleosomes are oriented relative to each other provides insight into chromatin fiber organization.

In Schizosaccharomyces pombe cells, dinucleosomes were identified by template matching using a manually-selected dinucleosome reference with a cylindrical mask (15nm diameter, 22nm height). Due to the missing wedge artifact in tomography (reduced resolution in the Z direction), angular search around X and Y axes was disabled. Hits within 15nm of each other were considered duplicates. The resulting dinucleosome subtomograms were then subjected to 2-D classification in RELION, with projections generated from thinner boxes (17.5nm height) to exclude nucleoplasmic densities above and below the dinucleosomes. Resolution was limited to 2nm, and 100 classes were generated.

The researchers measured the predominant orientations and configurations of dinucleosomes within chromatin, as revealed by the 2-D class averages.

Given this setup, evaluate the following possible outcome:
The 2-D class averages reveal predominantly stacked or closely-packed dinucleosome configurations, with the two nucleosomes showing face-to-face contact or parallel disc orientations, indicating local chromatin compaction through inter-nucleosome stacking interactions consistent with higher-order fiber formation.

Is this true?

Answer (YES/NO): NO